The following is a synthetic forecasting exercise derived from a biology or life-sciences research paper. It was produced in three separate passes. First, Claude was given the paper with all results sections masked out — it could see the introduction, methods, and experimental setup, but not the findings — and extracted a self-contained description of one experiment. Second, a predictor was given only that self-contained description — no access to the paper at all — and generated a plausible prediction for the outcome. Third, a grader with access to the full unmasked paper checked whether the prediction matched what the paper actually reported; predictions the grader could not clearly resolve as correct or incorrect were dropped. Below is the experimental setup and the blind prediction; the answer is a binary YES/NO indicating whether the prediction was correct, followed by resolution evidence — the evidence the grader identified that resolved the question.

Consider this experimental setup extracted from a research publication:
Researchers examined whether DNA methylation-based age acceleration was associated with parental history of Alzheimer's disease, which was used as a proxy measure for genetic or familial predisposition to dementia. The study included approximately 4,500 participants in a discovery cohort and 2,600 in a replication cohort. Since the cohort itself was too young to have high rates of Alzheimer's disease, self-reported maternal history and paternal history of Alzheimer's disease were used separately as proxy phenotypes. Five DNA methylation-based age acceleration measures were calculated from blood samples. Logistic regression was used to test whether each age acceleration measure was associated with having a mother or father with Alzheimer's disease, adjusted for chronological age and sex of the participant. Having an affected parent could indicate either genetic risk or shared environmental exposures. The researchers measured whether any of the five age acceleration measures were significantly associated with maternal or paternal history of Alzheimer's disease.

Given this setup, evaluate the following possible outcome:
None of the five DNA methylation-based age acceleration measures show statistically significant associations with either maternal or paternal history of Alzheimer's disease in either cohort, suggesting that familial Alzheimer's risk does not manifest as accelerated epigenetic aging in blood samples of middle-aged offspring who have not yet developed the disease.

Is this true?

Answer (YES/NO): YES